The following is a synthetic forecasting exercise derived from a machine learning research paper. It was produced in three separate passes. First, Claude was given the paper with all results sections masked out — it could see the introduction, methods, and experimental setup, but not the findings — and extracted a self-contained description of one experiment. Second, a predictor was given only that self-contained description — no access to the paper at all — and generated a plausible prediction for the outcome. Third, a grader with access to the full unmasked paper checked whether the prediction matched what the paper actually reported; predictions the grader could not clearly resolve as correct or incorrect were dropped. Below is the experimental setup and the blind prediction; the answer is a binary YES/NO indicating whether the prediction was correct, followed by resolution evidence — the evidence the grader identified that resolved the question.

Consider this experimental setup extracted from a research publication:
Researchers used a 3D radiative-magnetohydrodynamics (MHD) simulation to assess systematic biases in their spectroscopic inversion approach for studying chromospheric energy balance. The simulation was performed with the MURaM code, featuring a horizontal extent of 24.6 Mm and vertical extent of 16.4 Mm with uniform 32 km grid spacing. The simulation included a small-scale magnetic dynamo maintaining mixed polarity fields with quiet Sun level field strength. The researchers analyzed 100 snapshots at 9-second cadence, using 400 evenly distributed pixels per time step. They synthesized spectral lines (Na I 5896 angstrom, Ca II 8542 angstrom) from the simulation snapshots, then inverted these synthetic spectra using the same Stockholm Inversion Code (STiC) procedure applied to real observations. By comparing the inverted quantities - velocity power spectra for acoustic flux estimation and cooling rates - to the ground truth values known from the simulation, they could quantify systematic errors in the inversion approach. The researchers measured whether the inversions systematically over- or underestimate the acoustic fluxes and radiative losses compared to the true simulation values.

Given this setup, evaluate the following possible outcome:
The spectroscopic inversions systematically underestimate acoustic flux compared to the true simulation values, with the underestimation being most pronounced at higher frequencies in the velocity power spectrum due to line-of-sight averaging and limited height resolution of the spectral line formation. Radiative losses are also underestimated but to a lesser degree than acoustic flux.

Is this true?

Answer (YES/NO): NO